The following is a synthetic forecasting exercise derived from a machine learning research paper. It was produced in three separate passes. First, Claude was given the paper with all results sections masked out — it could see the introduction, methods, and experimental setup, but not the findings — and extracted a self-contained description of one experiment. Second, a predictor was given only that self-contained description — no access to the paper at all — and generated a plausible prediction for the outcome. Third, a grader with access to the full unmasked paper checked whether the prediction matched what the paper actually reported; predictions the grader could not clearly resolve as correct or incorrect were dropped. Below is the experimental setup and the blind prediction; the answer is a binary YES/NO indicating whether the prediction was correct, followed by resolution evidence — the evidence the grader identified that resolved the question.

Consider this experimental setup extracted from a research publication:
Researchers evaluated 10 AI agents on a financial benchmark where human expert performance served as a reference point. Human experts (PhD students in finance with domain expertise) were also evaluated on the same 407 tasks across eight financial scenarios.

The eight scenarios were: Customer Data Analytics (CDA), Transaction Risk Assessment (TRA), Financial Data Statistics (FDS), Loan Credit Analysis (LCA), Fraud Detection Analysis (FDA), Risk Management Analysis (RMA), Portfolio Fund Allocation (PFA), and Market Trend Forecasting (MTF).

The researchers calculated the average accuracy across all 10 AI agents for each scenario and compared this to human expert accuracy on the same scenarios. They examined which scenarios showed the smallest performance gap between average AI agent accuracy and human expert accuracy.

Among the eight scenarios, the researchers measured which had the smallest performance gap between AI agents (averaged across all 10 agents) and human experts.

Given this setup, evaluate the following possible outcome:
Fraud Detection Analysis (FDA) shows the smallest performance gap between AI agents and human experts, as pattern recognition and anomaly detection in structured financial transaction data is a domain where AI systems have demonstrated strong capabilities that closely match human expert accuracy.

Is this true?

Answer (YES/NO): NO